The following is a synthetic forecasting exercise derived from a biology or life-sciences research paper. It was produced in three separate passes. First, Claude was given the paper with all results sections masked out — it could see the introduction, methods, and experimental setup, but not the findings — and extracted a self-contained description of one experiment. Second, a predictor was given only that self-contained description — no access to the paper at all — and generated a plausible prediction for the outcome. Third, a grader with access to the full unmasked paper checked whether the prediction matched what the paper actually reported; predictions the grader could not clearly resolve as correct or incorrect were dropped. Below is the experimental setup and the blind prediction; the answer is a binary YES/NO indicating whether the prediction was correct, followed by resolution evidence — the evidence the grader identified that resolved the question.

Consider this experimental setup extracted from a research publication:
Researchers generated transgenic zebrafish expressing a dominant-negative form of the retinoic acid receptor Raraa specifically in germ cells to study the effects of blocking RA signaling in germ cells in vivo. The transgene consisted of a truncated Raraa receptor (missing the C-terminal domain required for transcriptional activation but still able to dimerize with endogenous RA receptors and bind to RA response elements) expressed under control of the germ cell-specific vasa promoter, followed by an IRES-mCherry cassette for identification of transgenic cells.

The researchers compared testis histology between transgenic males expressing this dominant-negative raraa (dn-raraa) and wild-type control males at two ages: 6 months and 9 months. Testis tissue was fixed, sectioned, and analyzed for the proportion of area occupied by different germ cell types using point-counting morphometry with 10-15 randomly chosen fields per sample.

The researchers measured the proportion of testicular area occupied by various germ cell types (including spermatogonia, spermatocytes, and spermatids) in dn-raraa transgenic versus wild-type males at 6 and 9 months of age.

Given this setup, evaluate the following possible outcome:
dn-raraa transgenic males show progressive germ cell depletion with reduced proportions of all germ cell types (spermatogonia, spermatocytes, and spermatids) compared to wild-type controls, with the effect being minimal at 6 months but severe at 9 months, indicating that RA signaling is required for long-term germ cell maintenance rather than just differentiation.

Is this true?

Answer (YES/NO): NO